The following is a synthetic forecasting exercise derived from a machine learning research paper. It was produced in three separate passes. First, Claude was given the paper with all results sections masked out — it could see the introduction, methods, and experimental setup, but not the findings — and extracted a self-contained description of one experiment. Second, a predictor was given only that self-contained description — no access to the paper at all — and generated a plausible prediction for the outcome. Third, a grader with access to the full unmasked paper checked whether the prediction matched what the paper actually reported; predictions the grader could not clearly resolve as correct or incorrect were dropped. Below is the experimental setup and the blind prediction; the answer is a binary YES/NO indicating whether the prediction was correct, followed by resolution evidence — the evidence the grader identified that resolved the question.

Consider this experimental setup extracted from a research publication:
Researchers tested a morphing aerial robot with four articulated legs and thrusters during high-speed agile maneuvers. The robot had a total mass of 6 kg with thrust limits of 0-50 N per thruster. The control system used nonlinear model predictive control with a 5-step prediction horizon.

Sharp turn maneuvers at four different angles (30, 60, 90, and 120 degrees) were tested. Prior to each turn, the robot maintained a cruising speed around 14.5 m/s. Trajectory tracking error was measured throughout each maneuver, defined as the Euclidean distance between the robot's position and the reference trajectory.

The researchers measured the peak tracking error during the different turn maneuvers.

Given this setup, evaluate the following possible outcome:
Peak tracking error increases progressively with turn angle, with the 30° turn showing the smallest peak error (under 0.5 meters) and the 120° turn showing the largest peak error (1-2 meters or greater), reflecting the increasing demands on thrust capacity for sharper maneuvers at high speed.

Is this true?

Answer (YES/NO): NO